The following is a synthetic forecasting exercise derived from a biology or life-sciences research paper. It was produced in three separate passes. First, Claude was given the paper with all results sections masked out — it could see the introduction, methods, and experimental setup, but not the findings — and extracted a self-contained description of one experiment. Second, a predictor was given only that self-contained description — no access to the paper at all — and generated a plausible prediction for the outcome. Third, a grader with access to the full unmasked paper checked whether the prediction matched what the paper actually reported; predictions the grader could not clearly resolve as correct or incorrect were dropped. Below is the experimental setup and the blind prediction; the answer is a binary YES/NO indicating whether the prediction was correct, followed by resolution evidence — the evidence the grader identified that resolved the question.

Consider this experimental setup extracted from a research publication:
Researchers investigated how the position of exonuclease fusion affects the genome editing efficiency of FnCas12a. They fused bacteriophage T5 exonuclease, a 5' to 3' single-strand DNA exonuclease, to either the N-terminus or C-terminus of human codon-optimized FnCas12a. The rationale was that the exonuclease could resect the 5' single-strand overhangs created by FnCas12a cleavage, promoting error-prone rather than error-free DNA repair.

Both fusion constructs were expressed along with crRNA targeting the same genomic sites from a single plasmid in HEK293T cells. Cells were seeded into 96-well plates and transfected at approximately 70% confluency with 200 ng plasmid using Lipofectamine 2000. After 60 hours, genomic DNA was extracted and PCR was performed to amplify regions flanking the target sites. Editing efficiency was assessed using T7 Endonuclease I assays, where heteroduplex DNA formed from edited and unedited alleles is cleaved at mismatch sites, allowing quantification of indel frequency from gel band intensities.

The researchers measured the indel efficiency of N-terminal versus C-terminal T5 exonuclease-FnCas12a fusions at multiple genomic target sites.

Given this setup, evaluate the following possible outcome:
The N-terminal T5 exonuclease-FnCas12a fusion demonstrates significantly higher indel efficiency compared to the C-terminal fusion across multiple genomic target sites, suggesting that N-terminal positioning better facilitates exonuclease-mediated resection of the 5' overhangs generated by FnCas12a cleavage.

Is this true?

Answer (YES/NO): YES